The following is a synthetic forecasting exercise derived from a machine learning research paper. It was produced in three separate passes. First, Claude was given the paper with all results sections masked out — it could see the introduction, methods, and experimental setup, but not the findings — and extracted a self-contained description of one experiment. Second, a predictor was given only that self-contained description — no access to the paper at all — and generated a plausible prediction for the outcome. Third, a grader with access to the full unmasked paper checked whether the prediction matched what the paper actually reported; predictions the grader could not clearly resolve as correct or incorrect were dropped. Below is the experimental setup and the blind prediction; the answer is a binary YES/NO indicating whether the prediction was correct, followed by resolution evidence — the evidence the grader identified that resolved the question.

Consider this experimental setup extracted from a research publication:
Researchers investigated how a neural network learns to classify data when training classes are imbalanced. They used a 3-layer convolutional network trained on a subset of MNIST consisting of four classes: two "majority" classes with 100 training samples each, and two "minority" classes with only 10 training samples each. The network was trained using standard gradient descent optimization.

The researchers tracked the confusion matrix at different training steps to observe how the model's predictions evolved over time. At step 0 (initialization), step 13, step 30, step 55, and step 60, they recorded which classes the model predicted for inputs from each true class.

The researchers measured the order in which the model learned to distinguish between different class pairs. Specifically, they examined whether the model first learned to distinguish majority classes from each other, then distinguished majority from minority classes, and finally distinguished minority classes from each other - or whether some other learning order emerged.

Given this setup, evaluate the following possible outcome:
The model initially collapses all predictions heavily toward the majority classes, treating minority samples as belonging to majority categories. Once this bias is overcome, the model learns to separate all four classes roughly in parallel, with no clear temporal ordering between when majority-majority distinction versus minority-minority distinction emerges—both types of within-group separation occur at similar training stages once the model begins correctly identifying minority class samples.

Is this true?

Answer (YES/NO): NO